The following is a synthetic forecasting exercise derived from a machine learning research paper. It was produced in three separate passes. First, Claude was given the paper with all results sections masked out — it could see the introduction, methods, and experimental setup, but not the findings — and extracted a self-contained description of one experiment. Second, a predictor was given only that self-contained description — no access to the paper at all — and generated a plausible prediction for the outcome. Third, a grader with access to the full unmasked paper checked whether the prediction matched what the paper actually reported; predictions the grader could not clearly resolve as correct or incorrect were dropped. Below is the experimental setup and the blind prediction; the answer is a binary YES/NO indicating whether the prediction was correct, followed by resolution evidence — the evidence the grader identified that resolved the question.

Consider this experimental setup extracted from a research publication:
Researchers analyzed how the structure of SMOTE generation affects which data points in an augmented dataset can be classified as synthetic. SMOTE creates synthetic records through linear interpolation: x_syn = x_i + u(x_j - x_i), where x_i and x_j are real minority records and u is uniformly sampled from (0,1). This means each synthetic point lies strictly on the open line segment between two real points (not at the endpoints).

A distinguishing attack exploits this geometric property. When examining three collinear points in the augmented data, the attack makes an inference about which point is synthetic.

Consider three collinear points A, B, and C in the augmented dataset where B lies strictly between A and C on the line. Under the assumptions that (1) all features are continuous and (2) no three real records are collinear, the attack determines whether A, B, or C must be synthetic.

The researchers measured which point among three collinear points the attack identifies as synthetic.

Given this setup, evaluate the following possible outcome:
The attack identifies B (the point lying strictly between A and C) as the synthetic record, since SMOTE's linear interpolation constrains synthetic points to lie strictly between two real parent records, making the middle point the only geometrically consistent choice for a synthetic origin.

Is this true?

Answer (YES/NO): YES